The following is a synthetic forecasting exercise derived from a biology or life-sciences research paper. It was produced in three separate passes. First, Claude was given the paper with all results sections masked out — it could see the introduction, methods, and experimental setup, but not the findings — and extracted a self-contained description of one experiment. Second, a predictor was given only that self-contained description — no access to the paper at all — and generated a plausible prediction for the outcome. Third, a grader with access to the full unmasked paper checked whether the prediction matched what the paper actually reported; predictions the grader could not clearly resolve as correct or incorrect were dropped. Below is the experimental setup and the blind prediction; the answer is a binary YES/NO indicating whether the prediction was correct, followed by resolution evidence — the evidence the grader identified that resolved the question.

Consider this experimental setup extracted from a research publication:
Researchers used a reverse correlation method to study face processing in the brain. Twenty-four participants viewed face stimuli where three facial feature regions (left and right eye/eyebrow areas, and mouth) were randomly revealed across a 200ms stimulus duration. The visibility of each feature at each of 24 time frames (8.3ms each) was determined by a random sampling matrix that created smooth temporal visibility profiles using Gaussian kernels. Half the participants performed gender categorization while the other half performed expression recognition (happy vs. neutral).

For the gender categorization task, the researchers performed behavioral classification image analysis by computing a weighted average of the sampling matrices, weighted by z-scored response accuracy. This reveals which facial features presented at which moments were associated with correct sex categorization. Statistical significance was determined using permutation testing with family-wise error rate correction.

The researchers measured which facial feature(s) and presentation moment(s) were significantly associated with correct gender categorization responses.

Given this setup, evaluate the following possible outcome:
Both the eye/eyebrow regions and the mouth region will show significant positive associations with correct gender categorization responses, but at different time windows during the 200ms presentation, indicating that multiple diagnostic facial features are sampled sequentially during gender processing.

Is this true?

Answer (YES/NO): NO